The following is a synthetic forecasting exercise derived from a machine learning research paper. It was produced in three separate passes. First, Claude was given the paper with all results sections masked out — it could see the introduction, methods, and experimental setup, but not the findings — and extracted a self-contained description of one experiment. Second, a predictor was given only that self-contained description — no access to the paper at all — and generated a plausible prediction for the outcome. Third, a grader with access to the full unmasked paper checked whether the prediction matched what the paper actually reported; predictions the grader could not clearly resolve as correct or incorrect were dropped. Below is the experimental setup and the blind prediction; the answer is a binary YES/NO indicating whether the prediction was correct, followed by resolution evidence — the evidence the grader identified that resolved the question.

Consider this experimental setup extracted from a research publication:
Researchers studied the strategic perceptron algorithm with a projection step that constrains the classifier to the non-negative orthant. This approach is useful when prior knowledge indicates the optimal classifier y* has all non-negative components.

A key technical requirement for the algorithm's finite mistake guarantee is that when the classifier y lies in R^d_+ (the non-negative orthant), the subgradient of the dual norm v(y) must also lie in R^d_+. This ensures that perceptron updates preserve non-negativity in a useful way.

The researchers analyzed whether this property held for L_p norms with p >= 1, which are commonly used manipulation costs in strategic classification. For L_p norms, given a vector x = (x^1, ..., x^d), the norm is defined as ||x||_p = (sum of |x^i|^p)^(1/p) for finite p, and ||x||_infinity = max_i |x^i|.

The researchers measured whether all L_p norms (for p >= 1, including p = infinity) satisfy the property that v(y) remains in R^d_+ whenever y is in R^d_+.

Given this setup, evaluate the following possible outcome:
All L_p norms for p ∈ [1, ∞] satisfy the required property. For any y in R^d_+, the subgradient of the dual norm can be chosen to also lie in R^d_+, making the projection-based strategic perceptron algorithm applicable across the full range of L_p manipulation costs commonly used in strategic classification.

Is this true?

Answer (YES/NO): YES